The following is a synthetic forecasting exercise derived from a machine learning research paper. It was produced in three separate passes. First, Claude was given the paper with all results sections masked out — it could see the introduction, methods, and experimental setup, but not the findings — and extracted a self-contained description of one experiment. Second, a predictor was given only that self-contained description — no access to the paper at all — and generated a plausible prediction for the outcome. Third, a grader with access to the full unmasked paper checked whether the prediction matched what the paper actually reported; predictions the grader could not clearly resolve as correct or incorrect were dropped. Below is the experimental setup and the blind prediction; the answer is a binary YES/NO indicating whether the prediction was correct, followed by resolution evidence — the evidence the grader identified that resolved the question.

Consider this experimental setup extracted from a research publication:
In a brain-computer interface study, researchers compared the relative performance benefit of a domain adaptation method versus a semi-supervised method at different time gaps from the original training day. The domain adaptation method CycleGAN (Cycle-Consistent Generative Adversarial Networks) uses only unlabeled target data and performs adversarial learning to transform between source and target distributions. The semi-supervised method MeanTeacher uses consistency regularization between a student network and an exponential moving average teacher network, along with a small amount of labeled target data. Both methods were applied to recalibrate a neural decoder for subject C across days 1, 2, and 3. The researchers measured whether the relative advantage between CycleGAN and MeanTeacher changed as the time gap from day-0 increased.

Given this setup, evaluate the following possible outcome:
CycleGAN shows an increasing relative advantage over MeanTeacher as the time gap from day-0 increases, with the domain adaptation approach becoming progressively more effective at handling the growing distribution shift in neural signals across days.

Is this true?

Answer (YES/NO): NO